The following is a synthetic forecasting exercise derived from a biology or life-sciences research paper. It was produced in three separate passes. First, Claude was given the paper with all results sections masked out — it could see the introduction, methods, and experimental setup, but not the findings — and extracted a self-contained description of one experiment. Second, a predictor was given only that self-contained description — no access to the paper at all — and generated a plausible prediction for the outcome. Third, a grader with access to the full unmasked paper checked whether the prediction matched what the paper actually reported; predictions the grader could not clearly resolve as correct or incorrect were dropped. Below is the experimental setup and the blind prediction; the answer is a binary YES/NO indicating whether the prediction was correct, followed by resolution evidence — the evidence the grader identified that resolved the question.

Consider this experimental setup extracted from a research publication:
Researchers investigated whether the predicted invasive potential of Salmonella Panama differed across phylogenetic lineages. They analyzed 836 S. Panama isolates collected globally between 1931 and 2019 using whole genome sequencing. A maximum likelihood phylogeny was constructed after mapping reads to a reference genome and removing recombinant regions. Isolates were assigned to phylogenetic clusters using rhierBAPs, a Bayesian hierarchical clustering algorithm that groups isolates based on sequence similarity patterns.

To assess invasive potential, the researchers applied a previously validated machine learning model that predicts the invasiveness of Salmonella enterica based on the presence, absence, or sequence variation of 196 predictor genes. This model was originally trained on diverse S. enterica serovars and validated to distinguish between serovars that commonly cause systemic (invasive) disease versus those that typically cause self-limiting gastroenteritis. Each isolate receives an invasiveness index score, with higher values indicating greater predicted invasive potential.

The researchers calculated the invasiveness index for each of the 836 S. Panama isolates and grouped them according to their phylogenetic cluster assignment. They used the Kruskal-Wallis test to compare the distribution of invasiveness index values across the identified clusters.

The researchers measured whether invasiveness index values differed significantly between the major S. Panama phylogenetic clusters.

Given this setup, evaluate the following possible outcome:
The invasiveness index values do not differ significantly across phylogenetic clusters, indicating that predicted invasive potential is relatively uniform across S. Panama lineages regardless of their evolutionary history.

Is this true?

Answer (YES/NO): NO